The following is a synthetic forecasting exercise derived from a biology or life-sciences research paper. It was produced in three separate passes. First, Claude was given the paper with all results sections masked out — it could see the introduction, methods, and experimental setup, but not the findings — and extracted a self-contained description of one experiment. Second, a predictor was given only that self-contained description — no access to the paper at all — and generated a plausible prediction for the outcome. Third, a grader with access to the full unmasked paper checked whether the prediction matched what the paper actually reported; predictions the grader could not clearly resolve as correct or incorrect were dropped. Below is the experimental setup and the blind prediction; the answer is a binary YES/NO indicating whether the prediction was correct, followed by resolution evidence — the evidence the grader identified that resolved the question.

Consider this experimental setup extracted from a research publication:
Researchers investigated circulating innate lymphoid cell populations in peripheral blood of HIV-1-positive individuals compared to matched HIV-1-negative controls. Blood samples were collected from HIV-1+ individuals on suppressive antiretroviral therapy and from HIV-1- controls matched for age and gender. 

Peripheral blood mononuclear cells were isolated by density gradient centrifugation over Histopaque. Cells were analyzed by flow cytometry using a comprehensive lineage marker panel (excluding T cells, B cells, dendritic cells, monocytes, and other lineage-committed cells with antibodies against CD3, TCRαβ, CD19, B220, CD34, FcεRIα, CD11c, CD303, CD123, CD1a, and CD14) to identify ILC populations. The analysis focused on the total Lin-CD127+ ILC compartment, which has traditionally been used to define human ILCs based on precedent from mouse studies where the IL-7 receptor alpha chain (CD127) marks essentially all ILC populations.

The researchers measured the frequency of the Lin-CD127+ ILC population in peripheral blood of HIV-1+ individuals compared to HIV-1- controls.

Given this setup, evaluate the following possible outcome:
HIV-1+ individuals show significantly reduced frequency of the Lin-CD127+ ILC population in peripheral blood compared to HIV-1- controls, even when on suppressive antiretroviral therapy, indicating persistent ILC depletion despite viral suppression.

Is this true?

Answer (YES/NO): YES